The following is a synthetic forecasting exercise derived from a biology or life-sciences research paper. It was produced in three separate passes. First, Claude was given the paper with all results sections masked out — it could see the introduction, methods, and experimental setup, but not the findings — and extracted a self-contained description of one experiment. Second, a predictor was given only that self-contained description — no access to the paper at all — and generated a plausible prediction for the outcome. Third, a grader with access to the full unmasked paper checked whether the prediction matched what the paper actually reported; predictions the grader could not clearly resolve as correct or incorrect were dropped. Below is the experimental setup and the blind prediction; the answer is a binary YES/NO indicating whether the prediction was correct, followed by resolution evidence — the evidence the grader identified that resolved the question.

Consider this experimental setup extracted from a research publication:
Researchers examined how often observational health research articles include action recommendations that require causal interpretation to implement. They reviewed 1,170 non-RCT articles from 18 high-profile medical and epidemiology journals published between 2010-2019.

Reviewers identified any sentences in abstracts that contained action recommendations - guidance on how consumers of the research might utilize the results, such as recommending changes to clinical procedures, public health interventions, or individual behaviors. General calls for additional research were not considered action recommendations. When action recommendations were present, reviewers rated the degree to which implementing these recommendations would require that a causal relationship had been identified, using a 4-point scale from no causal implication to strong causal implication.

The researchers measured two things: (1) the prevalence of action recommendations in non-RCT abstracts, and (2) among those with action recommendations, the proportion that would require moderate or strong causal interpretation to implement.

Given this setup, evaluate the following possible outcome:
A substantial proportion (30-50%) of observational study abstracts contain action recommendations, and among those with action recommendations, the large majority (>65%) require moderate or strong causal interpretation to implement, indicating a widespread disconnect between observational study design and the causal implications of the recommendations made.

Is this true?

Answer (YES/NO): YES